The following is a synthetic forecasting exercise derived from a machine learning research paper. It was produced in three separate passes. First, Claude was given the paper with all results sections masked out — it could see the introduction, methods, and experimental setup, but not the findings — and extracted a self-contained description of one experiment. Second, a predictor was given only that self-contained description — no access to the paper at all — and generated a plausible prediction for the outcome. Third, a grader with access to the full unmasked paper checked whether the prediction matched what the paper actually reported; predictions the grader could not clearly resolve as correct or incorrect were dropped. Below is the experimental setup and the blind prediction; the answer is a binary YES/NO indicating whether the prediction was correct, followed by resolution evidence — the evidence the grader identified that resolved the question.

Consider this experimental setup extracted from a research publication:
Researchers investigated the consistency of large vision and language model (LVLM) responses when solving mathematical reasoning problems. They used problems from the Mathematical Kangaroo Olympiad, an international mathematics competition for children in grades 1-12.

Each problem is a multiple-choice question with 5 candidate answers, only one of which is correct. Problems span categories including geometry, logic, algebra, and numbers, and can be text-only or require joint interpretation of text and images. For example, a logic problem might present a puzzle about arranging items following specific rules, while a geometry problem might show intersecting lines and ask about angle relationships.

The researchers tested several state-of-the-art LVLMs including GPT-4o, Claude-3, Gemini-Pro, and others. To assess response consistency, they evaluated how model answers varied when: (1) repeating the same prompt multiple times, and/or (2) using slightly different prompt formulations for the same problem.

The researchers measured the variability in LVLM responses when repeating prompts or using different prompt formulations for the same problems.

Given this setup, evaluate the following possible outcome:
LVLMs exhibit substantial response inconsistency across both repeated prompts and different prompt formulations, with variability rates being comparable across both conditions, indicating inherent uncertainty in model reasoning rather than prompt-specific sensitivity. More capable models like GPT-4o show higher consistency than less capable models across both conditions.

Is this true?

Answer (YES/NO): NO